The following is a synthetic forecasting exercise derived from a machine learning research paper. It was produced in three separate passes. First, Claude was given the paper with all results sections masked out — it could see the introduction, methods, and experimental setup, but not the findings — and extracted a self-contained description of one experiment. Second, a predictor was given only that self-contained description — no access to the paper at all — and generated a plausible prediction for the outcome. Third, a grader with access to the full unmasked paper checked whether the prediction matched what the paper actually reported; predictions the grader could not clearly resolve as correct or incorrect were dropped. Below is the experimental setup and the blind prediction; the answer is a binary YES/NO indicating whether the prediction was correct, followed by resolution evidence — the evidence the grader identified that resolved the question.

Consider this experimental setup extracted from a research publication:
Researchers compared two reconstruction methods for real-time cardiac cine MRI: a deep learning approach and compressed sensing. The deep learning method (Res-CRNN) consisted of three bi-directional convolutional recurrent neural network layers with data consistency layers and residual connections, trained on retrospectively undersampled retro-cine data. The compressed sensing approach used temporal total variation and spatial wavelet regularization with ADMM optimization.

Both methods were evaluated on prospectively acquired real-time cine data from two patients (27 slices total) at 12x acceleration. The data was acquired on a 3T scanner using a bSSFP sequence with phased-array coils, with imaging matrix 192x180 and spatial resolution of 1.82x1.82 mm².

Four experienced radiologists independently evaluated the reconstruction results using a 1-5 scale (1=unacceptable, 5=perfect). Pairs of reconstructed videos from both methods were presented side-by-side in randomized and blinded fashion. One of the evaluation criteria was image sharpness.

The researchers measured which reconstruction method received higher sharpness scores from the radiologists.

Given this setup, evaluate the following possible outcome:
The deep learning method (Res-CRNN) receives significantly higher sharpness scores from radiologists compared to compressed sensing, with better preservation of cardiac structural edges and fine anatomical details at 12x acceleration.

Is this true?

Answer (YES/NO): NO